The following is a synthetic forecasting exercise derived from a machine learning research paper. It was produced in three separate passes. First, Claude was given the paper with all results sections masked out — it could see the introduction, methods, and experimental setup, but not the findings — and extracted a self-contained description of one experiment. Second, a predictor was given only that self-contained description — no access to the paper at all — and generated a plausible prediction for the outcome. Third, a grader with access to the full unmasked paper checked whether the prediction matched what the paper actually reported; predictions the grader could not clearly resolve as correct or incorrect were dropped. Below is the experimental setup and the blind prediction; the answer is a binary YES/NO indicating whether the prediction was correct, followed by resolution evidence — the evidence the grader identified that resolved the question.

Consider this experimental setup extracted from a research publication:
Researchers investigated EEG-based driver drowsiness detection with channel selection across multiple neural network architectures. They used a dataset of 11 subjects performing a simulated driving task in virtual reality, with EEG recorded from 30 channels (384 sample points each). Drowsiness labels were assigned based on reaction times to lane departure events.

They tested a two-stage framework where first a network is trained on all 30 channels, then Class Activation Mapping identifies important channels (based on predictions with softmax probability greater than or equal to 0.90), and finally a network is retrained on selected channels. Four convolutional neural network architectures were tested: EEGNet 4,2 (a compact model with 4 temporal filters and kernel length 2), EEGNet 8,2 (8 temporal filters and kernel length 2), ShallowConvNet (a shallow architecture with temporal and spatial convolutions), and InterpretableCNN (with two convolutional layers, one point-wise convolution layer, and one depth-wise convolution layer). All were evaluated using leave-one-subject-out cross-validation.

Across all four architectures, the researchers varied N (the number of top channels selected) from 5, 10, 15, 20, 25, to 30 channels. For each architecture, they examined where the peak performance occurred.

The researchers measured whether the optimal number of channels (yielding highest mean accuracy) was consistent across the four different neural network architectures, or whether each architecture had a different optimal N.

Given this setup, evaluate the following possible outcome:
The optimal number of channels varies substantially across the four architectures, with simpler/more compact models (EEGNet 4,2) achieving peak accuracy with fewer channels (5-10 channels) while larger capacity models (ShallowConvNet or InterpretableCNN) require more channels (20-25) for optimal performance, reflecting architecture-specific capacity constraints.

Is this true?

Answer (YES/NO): NO